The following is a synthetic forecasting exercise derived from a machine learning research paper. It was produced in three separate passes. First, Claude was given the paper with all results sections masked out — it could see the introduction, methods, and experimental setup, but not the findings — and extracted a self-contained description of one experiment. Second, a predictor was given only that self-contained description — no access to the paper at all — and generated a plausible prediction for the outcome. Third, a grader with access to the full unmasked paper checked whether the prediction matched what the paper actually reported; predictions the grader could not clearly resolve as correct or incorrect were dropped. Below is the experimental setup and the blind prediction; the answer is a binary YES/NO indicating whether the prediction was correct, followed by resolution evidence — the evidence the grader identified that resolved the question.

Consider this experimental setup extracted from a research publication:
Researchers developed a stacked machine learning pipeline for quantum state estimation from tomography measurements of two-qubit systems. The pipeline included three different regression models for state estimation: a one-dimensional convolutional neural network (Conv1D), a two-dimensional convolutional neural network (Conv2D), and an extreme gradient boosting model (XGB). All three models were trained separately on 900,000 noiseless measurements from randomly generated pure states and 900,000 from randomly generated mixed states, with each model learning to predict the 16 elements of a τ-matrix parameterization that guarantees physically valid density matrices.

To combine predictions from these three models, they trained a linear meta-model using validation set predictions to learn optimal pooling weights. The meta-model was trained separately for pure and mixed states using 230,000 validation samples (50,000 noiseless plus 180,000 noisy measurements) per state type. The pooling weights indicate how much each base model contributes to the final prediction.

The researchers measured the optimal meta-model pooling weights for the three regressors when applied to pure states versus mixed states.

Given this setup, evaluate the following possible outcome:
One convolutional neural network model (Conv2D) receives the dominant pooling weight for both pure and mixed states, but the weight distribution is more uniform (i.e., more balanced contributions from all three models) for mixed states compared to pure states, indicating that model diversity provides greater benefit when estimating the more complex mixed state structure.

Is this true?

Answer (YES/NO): NO